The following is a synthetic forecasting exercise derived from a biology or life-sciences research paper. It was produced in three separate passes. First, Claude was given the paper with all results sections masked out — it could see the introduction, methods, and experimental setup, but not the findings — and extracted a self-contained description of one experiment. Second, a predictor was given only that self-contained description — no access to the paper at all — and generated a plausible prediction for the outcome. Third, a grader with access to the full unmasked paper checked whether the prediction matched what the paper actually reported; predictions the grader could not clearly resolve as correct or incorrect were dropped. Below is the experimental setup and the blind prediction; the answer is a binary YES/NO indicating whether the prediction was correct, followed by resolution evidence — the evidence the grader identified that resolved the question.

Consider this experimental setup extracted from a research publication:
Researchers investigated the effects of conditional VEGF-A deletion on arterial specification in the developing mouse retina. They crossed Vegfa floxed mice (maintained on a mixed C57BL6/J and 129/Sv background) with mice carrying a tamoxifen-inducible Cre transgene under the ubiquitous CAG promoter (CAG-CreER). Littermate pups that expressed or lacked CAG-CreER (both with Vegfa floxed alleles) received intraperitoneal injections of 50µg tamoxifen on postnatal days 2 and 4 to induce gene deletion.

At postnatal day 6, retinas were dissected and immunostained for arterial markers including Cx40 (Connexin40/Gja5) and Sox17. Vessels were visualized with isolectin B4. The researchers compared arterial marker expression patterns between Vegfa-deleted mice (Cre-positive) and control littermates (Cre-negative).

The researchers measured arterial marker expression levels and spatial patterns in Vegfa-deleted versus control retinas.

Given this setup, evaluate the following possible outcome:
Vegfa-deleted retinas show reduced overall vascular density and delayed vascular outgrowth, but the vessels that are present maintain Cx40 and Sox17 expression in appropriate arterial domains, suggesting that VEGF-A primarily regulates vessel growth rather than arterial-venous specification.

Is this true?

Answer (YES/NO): NO